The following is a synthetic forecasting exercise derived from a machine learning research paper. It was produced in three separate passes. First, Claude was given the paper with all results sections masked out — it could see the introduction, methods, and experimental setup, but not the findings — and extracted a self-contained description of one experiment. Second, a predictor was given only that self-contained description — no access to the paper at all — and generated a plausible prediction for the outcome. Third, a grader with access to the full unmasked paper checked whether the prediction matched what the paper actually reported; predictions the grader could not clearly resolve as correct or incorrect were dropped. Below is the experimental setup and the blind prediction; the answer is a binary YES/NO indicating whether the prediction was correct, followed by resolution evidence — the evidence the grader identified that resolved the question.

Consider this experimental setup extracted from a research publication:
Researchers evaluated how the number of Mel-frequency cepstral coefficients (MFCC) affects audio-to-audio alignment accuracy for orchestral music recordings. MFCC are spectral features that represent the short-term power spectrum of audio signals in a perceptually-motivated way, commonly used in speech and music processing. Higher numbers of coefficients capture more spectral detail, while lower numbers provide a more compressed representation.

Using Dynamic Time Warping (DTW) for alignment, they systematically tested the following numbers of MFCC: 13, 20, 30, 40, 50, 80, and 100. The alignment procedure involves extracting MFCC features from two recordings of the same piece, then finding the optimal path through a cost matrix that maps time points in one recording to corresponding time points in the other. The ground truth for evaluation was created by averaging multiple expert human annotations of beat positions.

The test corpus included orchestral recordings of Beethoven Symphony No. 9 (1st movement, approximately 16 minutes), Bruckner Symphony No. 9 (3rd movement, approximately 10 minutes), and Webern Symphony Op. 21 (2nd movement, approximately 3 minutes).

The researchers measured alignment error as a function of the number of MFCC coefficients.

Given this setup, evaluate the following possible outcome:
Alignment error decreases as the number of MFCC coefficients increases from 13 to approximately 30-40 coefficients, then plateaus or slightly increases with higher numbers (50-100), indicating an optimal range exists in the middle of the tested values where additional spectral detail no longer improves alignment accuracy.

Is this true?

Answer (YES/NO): NO